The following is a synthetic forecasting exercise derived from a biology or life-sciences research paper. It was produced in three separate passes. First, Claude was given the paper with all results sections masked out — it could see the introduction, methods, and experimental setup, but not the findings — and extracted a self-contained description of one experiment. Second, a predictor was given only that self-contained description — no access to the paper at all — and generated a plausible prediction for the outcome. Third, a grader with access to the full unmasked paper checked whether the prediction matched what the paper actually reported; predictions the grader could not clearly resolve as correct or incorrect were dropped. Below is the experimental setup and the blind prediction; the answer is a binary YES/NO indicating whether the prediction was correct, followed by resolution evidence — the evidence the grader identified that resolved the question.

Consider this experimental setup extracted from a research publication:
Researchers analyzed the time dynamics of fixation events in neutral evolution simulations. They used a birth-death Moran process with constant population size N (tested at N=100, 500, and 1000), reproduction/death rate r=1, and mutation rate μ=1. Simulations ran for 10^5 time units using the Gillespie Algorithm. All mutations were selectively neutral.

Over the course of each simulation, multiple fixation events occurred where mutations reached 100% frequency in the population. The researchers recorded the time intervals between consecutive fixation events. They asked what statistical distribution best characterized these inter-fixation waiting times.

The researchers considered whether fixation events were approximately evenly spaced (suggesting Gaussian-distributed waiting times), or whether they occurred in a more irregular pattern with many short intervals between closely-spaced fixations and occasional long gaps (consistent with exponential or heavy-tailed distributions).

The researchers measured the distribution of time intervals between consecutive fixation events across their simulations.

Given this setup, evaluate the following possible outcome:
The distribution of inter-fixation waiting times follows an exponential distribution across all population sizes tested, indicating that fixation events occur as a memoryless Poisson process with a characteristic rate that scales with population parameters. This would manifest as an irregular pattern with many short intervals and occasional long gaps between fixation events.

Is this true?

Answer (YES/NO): YES